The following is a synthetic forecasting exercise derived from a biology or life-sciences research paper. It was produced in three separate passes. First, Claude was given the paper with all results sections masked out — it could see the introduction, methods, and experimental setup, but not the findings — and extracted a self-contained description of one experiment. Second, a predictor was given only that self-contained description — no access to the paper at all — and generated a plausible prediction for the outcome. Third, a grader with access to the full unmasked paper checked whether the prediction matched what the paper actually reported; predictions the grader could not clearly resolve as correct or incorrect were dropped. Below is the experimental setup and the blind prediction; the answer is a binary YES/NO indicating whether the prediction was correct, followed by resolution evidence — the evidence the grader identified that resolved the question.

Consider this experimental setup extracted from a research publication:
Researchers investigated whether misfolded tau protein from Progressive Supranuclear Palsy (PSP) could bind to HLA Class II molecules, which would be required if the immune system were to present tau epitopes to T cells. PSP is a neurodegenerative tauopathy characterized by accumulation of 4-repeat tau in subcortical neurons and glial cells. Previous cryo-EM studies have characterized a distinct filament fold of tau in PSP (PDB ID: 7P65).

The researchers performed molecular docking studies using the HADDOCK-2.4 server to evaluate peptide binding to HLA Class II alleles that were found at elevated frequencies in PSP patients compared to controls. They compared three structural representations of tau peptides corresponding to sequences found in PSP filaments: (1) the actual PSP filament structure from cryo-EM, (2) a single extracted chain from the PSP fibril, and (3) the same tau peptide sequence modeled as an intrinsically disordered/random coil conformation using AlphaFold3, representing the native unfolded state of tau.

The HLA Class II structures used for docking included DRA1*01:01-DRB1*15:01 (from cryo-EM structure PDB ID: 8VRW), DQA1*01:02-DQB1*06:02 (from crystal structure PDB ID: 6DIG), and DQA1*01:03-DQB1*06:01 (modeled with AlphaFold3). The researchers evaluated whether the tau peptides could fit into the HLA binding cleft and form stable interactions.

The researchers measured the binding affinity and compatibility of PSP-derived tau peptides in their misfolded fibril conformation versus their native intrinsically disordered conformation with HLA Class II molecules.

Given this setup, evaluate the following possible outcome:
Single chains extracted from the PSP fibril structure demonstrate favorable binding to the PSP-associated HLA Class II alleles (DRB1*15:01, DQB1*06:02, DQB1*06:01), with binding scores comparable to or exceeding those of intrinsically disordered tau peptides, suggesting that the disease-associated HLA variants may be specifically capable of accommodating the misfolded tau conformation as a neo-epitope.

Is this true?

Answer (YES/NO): NO